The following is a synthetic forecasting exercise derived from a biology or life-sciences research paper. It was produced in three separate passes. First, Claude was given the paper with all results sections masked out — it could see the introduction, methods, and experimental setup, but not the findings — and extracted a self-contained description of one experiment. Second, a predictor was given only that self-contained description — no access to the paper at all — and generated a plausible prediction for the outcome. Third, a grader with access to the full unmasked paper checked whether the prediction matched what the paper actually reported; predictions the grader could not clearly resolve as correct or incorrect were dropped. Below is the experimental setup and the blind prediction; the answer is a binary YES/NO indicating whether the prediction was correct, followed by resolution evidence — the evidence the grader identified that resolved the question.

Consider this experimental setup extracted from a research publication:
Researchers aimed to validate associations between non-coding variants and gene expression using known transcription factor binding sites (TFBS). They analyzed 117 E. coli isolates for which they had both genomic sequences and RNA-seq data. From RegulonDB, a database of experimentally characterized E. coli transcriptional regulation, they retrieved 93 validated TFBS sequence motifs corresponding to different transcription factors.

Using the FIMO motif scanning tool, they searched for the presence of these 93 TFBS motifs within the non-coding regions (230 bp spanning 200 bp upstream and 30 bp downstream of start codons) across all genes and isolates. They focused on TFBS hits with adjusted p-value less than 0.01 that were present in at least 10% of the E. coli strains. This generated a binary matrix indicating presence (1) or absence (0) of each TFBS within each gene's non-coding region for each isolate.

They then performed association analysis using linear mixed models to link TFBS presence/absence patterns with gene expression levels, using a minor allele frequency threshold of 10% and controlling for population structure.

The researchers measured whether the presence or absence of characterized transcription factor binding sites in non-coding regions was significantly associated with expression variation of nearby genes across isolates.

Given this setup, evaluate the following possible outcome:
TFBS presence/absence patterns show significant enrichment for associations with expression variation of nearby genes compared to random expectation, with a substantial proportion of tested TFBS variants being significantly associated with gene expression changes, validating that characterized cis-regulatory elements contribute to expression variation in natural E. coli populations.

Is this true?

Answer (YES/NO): NO